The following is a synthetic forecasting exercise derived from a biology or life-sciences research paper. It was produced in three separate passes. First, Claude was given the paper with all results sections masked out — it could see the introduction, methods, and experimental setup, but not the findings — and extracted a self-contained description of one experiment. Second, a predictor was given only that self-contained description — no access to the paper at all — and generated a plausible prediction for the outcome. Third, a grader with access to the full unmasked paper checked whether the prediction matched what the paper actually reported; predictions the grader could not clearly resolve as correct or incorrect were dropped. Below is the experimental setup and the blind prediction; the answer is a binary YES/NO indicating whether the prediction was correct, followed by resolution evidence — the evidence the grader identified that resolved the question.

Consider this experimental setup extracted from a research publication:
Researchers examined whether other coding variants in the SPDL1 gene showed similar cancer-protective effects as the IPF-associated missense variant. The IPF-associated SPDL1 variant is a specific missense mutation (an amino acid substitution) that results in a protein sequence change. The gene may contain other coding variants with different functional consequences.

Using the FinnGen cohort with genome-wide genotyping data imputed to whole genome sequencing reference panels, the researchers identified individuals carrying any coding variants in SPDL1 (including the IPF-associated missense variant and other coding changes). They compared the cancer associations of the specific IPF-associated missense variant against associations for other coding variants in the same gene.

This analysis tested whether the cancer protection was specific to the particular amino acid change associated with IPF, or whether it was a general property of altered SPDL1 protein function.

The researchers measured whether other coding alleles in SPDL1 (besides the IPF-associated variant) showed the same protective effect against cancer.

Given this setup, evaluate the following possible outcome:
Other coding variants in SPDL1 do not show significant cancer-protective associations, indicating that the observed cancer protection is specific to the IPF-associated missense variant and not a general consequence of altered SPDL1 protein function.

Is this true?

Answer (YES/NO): YES